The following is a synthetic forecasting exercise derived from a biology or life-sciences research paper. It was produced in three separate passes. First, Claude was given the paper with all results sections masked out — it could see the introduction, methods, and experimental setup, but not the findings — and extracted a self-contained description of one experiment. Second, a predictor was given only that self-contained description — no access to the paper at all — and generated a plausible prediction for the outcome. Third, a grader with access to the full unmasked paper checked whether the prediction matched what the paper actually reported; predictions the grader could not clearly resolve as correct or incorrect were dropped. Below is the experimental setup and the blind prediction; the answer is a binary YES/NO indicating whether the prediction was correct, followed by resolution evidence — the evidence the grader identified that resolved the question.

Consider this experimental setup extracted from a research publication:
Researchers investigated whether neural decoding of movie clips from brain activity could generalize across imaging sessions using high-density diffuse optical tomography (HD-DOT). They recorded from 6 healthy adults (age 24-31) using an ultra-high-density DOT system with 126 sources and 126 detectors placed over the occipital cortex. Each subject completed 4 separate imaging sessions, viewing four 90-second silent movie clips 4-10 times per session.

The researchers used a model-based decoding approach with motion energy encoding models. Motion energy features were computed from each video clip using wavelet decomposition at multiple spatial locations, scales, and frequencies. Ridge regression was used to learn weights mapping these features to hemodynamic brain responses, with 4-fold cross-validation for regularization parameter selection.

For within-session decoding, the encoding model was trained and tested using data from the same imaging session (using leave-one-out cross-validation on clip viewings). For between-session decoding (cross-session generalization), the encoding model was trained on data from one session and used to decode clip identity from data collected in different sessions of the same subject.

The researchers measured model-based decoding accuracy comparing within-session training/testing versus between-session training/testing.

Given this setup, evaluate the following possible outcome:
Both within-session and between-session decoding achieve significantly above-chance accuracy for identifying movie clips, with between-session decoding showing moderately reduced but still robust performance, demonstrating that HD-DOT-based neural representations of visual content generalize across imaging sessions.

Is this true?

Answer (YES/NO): NO